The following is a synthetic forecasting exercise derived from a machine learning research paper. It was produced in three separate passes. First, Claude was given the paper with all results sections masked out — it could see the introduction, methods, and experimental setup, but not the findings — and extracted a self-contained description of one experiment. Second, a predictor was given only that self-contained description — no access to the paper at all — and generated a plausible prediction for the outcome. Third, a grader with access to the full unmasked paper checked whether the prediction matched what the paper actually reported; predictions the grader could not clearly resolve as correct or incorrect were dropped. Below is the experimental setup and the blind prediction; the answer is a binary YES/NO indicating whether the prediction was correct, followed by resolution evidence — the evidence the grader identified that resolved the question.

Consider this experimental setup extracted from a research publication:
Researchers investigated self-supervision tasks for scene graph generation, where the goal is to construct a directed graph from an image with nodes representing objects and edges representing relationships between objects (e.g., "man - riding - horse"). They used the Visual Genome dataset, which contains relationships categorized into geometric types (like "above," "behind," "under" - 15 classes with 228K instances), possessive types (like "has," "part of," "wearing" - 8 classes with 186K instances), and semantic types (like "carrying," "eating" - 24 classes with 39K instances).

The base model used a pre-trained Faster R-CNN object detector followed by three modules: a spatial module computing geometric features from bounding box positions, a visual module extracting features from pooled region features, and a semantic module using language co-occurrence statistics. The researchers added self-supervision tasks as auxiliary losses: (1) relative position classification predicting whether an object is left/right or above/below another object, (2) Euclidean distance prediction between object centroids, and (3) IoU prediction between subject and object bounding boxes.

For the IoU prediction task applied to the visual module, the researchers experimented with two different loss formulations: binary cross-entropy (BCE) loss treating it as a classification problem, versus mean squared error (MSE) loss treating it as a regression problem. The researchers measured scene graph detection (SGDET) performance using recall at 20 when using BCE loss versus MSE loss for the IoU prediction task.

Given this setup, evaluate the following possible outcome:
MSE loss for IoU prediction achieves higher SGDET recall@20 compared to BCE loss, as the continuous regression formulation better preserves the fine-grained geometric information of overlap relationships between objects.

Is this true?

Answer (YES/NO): NO